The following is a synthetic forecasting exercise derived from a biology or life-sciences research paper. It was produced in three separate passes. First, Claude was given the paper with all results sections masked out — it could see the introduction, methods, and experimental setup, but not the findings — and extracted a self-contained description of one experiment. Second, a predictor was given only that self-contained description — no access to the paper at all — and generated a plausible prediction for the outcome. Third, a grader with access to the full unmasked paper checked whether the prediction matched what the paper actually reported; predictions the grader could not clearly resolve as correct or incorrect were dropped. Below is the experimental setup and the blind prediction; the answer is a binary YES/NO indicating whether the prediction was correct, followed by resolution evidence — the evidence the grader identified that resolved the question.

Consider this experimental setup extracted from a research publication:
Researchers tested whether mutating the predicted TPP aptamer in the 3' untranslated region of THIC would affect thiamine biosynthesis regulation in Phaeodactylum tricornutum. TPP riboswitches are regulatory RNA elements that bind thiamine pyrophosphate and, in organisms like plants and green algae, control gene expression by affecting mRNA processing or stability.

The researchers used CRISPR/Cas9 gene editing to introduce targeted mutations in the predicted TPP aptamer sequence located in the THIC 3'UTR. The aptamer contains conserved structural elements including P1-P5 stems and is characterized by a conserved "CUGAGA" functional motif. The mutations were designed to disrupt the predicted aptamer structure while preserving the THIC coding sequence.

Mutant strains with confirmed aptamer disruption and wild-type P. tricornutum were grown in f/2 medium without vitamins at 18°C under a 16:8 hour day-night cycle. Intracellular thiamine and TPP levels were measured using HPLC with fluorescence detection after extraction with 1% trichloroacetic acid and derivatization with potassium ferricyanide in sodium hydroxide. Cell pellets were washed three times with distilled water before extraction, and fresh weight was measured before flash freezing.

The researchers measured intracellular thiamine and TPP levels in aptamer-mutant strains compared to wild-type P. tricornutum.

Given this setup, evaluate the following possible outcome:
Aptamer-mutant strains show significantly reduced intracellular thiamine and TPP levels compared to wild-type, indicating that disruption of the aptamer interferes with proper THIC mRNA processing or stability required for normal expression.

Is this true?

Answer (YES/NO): NO